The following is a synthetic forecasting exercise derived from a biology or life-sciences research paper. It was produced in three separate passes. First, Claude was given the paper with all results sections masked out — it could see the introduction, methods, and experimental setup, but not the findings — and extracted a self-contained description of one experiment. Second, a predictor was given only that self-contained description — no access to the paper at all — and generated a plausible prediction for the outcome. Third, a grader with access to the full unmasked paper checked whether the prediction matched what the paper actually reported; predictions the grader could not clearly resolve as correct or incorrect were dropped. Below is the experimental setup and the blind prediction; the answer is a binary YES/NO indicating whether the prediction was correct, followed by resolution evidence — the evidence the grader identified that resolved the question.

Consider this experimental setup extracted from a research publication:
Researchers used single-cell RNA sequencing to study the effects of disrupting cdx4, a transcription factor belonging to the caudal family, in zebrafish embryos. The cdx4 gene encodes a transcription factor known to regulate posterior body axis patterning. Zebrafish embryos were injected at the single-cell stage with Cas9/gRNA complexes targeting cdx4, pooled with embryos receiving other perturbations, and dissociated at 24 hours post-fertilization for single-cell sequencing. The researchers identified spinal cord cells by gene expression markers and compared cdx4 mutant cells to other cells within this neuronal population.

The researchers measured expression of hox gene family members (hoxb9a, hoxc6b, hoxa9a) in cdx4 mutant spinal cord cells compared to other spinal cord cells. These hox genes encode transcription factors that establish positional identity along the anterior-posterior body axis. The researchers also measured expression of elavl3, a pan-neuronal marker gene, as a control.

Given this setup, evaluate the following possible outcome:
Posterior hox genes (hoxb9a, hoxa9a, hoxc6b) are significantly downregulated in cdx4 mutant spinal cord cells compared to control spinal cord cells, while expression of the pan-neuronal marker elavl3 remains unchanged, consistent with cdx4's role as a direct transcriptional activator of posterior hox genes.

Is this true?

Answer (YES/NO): YES